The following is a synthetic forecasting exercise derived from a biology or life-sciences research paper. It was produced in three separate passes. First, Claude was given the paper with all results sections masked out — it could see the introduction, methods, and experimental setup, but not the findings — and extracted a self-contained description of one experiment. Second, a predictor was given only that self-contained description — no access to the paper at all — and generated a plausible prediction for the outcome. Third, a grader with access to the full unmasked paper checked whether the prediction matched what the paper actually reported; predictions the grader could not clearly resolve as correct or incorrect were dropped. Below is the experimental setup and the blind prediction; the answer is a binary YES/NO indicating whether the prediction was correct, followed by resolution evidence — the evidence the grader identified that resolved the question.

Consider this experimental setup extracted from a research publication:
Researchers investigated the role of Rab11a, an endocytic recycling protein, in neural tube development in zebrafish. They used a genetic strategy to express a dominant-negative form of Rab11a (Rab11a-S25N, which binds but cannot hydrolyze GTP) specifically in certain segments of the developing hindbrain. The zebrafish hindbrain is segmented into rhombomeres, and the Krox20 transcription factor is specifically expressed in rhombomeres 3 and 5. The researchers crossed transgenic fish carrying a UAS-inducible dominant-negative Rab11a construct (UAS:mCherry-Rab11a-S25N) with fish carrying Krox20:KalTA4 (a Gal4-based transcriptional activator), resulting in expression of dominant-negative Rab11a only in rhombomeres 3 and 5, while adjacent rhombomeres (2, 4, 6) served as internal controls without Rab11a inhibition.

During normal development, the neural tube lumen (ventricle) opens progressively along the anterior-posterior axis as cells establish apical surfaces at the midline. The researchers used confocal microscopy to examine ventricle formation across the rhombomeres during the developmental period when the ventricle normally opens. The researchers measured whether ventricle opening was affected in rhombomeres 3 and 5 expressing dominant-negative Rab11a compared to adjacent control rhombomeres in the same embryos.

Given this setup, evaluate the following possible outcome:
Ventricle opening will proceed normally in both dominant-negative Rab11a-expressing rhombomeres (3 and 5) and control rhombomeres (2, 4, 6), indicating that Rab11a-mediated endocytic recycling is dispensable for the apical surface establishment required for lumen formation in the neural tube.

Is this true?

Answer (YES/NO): NO